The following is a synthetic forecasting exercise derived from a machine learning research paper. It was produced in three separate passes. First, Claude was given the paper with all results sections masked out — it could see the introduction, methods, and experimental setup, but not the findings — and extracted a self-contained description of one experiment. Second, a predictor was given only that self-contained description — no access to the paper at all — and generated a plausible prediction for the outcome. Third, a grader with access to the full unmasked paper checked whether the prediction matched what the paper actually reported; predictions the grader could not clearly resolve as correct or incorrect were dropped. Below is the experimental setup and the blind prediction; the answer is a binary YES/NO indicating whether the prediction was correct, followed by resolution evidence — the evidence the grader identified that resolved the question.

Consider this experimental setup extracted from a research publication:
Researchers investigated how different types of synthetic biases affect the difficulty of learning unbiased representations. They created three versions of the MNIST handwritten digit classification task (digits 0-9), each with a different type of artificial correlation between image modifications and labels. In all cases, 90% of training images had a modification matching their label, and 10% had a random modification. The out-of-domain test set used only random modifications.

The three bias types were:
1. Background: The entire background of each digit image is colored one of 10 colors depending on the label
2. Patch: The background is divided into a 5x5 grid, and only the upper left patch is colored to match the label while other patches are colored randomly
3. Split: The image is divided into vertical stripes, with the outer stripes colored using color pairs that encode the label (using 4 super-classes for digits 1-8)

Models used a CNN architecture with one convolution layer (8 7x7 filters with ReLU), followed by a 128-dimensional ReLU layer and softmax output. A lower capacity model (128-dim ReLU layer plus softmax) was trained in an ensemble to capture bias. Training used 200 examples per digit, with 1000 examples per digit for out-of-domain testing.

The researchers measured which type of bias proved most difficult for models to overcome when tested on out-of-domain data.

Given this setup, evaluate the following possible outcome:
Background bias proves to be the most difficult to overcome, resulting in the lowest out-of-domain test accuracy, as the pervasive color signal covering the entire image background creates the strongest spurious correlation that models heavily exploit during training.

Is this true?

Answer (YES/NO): NO